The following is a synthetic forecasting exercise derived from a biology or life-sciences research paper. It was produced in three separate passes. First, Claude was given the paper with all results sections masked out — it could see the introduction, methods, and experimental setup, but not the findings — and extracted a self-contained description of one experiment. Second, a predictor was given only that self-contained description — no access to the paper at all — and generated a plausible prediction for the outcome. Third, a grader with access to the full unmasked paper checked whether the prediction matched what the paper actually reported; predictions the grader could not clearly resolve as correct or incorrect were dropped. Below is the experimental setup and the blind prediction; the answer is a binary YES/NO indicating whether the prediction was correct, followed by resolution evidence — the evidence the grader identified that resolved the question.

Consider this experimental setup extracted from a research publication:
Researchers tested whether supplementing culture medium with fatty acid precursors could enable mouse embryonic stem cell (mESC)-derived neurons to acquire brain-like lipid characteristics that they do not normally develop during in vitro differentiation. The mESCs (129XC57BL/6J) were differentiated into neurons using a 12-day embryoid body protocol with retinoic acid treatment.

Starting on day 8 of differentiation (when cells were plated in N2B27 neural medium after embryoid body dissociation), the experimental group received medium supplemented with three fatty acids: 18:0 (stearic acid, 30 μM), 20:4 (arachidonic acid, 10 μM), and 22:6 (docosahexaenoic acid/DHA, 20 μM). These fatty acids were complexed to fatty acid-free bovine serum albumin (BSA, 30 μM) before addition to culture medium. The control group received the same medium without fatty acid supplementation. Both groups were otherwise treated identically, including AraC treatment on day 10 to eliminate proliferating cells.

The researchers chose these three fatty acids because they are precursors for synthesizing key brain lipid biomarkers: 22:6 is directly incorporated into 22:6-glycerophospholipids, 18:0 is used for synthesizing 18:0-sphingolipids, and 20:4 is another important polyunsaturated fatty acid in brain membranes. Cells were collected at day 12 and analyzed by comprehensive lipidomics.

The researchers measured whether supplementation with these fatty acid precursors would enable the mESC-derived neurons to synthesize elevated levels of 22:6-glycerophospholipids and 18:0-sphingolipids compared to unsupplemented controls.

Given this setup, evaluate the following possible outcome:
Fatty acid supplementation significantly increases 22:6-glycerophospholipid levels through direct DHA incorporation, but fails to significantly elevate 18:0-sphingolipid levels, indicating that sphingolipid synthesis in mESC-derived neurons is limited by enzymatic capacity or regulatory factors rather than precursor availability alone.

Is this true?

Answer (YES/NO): YES